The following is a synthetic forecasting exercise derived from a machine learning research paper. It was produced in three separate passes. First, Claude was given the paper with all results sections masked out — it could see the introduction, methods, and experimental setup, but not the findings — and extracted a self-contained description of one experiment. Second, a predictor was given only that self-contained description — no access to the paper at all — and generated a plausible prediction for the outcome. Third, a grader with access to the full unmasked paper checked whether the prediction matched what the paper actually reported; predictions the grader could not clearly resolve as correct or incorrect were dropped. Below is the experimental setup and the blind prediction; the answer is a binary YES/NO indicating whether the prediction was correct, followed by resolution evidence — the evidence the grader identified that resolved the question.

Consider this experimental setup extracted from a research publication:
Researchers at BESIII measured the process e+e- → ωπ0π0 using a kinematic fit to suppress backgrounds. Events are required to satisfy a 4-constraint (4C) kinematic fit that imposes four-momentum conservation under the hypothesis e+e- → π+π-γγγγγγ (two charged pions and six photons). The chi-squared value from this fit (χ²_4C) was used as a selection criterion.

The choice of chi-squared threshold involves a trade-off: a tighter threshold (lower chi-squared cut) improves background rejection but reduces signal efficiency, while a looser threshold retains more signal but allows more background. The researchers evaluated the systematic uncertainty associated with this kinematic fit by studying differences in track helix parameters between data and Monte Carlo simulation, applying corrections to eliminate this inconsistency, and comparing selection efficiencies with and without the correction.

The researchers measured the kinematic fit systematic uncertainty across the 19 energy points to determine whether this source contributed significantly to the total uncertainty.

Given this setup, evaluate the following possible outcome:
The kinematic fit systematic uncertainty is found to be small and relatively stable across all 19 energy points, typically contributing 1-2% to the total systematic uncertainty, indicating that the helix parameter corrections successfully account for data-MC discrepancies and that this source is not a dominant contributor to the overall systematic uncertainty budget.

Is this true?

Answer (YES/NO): NO